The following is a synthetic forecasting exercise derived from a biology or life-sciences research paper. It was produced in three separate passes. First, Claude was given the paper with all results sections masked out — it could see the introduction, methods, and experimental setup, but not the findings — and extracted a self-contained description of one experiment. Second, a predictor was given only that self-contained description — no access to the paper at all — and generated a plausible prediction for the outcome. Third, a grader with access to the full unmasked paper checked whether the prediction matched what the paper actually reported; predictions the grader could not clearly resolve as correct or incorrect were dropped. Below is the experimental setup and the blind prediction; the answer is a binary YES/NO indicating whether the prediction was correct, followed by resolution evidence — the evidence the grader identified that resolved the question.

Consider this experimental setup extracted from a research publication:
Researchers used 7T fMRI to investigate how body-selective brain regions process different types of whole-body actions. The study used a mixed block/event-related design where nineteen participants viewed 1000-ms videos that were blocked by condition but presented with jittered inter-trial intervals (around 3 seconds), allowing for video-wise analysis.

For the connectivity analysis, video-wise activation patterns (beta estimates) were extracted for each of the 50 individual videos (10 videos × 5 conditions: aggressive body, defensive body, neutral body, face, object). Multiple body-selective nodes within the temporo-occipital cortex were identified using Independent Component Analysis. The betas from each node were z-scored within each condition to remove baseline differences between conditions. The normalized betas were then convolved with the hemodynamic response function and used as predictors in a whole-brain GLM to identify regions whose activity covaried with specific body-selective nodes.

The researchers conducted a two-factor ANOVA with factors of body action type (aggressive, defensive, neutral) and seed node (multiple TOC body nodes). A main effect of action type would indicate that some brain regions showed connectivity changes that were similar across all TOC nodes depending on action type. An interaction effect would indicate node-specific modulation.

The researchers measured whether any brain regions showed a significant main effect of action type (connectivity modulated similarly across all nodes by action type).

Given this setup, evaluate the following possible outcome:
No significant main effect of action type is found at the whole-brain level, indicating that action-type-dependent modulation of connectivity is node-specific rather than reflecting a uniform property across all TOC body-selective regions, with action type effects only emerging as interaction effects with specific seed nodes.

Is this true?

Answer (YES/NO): NO